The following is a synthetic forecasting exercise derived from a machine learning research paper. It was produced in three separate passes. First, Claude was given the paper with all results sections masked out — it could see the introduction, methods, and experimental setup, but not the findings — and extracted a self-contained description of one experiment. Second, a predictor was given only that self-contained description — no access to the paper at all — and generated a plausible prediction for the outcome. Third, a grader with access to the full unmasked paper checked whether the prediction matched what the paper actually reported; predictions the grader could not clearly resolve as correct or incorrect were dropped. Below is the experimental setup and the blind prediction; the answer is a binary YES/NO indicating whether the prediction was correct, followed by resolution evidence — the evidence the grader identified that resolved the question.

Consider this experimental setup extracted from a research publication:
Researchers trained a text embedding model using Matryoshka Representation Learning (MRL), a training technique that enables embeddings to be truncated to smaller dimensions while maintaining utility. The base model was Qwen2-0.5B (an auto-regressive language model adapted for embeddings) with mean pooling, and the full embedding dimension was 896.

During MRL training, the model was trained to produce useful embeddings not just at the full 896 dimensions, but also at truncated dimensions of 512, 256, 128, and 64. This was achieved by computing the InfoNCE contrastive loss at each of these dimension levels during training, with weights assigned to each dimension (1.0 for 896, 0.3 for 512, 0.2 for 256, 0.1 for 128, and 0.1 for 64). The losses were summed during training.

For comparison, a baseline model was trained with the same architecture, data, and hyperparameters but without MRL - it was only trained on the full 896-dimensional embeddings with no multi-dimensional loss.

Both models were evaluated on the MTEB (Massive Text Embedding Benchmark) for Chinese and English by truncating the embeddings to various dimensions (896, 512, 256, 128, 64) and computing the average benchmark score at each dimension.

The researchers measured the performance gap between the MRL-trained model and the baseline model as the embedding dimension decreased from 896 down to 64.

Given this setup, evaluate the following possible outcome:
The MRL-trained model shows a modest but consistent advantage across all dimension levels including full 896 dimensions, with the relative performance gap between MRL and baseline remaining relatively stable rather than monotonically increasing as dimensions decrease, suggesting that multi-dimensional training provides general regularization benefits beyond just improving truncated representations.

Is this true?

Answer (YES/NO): NO